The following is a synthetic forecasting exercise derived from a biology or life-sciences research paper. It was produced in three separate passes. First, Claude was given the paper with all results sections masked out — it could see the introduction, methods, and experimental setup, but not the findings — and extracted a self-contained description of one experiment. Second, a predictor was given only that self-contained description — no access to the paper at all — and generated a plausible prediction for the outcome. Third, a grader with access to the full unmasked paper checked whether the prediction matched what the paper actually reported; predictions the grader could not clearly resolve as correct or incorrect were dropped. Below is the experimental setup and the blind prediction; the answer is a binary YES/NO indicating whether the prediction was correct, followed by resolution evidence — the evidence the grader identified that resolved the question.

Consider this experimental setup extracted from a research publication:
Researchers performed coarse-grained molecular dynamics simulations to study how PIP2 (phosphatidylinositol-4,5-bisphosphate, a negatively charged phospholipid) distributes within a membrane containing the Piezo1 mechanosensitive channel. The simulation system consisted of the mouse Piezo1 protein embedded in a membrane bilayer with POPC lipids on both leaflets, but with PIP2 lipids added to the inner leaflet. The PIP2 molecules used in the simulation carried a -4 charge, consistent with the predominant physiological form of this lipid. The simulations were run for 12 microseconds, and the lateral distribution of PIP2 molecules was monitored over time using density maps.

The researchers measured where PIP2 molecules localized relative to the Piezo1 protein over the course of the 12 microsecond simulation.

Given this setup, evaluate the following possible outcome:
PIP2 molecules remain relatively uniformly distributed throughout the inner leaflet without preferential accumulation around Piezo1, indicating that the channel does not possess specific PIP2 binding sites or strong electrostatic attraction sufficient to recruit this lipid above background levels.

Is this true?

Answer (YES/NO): NO